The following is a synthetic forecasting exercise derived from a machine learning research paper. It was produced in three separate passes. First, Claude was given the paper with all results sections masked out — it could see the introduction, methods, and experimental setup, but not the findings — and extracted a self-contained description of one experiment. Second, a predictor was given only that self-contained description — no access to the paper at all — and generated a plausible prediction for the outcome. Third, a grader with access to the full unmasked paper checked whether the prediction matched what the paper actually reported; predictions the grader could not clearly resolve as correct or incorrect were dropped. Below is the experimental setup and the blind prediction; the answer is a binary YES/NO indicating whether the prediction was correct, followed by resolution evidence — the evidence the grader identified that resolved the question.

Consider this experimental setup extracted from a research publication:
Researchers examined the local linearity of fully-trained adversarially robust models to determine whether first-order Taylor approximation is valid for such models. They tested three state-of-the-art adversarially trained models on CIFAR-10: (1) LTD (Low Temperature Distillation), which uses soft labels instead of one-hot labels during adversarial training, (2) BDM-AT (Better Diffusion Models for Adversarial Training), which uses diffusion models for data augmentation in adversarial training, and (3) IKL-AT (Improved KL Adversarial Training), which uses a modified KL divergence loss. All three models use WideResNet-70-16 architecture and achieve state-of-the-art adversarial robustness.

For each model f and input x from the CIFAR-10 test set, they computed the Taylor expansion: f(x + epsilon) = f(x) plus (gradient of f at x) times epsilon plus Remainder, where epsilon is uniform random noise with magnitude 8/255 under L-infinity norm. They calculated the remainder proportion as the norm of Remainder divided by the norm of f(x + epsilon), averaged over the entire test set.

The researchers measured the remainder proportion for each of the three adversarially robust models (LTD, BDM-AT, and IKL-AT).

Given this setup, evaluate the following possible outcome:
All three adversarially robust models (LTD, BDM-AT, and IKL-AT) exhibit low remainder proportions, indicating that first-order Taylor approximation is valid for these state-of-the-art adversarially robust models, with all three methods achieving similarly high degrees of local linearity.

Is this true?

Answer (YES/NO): YES